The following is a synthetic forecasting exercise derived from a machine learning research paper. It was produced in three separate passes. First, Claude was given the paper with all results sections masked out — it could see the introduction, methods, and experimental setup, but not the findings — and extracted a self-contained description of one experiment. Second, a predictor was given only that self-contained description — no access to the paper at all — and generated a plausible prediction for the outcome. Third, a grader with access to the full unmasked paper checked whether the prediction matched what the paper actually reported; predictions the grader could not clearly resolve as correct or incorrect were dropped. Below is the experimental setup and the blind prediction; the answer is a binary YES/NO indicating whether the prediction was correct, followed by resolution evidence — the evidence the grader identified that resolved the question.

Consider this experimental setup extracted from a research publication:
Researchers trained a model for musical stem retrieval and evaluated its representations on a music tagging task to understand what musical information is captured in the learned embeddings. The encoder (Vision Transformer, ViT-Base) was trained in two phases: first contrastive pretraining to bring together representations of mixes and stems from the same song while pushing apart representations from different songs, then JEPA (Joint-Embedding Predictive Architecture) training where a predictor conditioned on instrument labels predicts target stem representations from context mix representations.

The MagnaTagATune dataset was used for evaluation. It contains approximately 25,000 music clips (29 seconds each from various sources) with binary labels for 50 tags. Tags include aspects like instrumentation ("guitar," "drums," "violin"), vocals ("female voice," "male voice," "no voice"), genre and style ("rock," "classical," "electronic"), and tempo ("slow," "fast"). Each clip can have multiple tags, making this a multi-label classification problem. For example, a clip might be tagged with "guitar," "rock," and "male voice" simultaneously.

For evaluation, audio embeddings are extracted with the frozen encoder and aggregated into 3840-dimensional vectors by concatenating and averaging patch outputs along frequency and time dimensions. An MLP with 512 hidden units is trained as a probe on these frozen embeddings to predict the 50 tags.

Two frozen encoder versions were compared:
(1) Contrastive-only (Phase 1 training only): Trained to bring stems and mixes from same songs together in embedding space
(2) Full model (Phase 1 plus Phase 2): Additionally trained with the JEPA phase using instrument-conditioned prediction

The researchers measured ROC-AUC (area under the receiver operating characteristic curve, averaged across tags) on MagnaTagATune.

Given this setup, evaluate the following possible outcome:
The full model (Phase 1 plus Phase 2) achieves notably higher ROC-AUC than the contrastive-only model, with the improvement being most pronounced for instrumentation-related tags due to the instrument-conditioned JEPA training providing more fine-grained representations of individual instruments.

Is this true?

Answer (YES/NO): NO